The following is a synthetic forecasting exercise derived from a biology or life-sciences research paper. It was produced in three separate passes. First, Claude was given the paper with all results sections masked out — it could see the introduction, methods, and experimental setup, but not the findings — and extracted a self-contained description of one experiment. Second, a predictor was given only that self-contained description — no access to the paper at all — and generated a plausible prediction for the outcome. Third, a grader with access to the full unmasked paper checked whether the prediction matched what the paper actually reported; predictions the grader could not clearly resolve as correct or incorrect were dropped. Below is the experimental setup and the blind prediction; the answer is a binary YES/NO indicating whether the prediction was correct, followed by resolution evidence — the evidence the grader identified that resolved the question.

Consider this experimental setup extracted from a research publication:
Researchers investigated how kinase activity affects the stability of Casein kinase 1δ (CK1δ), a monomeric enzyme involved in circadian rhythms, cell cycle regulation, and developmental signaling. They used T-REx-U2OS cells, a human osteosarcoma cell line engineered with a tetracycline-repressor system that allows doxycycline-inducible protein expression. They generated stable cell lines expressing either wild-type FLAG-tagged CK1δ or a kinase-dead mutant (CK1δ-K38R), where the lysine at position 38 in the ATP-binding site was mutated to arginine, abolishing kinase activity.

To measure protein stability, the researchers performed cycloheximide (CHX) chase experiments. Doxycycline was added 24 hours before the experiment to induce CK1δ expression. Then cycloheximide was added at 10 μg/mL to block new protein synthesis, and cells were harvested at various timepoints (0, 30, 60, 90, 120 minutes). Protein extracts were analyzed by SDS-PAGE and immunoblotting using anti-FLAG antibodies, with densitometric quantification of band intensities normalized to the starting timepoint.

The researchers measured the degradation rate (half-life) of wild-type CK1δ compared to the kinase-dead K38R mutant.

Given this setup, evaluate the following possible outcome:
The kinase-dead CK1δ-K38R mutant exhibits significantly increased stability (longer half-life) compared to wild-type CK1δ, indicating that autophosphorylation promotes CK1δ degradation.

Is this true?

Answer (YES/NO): NO